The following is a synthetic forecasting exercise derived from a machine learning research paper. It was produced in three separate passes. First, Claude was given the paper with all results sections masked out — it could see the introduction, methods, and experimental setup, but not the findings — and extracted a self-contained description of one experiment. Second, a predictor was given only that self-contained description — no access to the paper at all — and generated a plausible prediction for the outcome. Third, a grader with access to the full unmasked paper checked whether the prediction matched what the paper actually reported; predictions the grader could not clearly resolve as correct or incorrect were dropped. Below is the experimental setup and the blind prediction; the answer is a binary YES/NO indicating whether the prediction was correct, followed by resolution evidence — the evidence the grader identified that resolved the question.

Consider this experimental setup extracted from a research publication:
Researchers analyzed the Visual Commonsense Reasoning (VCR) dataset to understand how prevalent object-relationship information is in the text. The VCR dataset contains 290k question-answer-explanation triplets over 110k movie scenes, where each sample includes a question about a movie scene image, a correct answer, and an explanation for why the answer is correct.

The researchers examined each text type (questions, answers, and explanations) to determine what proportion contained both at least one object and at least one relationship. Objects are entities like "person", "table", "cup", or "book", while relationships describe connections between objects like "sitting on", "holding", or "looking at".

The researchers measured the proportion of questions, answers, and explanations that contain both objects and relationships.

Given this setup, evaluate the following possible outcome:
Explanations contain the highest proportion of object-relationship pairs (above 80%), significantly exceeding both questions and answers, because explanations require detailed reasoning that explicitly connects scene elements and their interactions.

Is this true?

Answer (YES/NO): NO